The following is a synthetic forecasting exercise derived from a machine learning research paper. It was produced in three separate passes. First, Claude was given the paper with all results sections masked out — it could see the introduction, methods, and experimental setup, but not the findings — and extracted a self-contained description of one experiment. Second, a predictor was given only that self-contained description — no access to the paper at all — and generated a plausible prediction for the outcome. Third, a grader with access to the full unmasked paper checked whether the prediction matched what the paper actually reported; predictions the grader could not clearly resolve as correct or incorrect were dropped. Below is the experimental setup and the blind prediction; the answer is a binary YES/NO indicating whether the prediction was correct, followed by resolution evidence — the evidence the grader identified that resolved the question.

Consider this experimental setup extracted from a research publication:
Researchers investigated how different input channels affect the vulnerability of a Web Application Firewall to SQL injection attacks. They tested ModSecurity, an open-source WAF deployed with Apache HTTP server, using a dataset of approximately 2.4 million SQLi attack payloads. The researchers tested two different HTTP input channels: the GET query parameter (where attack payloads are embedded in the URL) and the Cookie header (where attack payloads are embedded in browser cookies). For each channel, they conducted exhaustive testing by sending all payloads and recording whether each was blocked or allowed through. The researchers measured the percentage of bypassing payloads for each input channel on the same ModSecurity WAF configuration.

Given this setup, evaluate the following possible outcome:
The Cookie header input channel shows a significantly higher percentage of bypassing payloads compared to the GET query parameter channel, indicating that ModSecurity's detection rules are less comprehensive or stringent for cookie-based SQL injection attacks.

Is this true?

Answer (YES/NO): YES